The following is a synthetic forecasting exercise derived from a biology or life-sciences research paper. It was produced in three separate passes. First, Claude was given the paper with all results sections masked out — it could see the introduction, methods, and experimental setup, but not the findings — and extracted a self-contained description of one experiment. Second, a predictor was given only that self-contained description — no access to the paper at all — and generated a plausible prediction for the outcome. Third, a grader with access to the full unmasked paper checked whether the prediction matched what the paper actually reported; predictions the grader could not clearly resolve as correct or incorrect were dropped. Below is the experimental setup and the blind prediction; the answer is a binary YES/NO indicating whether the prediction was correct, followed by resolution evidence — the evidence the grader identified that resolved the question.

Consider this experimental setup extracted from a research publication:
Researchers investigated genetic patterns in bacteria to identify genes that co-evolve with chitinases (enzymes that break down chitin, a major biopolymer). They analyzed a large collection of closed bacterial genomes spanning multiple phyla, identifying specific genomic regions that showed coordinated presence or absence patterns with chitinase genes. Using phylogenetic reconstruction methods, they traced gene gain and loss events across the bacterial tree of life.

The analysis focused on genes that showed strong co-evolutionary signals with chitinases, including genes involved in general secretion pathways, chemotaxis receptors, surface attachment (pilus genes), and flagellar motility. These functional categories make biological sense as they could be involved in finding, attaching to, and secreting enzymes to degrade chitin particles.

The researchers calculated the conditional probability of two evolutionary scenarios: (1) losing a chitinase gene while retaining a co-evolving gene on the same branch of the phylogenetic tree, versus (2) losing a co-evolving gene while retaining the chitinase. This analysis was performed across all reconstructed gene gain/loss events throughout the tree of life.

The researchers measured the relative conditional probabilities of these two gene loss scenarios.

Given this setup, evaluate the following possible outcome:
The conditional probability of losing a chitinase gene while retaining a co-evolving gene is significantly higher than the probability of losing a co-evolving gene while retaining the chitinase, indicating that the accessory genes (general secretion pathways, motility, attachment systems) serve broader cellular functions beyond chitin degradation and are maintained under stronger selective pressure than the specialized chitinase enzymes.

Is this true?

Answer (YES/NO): YES